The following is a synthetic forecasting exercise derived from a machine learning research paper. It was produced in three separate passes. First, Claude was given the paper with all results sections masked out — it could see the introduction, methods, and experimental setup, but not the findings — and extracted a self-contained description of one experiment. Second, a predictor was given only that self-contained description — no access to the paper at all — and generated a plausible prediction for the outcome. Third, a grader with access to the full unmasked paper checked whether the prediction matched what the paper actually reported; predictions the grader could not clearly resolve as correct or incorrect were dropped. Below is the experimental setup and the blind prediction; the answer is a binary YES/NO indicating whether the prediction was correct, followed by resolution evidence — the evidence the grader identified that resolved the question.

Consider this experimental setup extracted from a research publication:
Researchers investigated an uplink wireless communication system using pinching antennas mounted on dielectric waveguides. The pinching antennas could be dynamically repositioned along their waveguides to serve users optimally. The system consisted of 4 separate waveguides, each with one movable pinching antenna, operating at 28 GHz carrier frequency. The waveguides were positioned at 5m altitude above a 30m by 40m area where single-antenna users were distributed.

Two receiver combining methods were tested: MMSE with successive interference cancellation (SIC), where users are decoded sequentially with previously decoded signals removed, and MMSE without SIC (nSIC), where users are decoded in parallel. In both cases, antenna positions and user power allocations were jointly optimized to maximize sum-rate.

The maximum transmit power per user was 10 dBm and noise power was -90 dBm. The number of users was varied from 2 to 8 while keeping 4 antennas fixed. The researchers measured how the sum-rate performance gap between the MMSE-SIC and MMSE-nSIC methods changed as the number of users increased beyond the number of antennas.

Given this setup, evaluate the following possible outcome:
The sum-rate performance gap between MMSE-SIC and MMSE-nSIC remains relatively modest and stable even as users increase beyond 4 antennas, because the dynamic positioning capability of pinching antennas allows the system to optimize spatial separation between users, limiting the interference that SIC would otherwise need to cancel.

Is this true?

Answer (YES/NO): NO